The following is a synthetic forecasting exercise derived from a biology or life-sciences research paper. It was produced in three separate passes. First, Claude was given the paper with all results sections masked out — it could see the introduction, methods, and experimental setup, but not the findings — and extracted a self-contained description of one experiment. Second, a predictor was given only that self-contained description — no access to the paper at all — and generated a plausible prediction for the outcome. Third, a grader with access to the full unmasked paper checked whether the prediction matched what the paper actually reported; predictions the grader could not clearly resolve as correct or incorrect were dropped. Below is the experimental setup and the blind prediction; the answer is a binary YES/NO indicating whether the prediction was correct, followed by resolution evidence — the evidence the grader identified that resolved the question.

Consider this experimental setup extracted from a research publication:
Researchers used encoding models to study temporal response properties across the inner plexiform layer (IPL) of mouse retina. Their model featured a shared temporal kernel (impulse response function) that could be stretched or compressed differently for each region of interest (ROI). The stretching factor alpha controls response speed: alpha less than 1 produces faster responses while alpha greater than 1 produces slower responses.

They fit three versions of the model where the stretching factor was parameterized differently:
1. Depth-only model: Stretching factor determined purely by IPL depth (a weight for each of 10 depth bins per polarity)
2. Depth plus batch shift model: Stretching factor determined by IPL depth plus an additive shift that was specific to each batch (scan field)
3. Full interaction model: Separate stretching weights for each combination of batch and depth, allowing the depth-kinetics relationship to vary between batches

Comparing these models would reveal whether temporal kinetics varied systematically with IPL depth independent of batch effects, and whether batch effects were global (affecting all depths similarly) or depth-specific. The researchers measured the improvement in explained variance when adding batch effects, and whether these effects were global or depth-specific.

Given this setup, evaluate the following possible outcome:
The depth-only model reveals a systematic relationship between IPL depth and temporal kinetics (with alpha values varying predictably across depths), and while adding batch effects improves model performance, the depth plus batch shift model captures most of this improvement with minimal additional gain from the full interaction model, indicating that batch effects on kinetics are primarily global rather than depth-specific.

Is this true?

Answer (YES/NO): YES